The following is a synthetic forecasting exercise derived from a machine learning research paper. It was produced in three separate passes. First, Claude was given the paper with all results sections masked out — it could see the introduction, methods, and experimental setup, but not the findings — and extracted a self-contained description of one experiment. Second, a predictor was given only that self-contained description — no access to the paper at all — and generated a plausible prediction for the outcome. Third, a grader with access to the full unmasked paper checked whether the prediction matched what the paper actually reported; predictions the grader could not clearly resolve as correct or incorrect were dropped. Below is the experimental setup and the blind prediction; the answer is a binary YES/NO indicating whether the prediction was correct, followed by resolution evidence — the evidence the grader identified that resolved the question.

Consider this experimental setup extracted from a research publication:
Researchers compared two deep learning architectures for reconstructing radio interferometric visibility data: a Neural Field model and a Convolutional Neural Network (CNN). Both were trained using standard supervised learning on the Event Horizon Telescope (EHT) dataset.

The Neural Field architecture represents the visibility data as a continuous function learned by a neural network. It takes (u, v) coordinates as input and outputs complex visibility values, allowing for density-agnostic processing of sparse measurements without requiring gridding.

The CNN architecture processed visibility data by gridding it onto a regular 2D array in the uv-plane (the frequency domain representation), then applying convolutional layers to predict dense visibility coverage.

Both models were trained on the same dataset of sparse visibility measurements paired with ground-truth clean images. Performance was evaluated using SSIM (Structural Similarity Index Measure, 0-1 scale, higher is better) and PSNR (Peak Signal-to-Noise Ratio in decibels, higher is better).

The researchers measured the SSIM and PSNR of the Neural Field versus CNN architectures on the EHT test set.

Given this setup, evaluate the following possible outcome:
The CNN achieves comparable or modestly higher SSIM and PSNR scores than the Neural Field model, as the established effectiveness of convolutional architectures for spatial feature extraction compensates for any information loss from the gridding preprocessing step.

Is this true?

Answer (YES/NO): NO